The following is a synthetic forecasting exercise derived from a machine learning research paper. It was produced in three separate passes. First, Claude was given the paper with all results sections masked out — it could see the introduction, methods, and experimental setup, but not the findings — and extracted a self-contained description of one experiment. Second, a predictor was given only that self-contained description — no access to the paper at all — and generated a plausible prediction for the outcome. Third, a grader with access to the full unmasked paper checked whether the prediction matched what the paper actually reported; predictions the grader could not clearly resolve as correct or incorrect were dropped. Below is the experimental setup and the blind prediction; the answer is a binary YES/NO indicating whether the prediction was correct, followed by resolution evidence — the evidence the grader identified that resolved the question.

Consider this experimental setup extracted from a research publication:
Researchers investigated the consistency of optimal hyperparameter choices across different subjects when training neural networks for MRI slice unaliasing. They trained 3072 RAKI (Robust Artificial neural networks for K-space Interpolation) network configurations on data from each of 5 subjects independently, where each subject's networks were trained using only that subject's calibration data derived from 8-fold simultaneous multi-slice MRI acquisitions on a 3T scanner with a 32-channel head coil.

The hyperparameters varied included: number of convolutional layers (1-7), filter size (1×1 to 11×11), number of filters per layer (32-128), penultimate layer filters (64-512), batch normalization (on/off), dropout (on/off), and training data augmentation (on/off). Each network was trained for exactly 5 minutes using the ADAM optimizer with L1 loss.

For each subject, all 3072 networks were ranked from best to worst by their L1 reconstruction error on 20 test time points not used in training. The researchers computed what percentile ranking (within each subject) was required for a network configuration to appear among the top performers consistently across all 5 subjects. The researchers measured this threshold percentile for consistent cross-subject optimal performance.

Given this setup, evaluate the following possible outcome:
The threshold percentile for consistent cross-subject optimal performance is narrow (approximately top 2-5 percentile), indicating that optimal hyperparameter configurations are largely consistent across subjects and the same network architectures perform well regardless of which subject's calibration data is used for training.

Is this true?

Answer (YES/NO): YES